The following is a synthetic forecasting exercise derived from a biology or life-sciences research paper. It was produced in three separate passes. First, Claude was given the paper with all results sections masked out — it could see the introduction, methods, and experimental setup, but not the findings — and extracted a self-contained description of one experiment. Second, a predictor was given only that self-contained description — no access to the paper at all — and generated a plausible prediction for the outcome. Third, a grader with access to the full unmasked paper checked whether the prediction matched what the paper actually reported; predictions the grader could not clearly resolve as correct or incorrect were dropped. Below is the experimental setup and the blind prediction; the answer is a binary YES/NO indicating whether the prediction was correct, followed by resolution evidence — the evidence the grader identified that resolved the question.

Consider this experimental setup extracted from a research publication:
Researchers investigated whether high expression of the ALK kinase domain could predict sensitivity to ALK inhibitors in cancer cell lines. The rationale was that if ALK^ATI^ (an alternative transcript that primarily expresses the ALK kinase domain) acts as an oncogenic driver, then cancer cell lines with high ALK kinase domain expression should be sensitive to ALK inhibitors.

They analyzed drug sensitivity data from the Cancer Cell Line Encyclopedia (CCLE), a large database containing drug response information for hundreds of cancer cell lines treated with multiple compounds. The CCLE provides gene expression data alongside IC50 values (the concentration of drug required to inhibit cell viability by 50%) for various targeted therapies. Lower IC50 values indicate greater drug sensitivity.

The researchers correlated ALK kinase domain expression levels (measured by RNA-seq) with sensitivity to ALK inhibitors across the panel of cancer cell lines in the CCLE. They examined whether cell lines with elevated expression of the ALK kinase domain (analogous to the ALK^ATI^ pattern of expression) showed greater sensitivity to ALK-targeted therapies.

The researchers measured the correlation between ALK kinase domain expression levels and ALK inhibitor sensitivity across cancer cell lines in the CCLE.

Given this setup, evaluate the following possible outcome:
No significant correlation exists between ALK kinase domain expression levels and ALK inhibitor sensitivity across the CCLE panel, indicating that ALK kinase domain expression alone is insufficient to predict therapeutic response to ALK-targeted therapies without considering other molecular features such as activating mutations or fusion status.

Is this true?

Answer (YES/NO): YES